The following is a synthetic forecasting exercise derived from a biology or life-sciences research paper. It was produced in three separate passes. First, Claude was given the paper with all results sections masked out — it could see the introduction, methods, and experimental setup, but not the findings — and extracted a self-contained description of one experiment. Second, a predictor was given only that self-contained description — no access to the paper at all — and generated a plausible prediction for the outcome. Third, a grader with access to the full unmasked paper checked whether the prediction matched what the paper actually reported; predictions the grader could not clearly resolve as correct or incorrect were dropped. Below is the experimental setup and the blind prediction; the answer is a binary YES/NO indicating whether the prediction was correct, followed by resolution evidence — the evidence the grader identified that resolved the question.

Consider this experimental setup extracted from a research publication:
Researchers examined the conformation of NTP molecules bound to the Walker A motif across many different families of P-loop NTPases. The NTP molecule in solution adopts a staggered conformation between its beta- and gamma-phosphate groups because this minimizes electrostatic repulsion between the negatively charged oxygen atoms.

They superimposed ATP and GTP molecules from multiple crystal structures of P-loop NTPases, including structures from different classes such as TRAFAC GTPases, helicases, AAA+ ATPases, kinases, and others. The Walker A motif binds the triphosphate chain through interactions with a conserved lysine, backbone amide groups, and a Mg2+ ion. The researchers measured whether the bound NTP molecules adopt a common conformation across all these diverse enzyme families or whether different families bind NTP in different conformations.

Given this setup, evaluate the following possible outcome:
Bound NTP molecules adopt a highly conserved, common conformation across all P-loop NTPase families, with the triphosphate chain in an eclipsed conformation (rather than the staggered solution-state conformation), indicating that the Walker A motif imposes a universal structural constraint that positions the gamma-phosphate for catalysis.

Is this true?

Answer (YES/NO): YES